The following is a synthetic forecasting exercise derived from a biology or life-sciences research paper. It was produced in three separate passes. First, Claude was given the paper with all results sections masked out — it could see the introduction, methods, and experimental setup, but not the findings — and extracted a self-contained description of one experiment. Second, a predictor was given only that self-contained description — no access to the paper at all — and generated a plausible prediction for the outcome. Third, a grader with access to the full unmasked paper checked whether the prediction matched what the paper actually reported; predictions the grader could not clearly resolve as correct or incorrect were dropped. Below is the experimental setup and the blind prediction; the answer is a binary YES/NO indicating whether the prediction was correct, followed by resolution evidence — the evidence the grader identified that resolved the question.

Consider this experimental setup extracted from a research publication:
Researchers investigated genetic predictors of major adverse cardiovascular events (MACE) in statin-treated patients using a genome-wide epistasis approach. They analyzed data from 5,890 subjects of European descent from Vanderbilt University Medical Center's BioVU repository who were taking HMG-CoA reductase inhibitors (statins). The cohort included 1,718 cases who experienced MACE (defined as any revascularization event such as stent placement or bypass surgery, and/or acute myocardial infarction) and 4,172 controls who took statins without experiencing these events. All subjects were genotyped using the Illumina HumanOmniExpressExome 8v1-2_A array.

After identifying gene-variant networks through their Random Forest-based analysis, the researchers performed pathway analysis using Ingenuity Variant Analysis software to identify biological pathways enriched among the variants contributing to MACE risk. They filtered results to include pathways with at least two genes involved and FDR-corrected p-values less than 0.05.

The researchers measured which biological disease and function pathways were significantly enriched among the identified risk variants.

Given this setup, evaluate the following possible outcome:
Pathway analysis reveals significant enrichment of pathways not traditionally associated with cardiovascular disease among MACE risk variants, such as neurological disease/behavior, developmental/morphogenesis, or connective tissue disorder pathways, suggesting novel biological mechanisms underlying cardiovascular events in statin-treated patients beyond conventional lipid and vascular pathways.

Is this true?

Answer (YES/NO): NO